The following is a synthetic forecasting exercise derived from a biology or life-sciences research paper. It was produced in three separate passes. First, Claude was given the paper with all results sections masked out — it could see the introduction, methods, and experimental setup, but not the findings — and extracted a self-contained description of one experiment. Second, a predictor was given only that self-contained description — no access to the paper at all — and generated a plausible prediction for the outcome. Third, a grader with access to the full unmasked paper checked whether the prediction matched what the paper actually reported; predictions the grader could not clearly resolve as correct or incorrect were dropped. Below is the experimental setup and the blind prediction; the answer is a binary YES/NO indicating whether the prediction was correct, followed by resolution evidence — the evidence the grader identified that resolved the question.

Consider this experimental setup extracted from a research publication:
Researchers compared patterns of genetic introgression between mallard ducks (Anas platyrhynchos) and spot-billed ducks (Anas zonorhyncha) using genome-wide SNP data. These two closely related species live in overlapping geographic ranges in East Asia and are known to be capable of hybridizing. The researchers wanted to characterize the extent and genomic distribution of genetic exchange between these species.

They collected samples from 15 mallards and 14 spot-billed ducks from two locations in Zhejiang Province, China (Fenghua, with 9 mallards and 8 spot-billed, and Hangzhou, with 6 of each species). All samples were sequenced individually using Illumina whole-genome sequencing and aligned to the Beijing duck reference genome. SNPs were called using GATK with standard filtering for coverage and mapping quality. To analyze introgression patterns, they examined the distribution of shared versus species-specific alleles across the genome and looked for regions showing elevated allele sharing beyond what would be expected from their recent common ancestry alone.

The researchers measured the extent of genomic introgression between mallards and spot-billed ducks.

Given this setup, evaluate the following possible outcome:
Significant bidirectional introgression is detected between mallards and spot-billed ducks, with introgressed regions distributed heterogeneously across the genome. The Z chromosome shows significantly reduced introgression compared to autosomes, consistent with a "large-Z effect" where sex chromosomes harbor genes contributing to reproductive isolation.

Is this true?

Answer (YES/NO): NO